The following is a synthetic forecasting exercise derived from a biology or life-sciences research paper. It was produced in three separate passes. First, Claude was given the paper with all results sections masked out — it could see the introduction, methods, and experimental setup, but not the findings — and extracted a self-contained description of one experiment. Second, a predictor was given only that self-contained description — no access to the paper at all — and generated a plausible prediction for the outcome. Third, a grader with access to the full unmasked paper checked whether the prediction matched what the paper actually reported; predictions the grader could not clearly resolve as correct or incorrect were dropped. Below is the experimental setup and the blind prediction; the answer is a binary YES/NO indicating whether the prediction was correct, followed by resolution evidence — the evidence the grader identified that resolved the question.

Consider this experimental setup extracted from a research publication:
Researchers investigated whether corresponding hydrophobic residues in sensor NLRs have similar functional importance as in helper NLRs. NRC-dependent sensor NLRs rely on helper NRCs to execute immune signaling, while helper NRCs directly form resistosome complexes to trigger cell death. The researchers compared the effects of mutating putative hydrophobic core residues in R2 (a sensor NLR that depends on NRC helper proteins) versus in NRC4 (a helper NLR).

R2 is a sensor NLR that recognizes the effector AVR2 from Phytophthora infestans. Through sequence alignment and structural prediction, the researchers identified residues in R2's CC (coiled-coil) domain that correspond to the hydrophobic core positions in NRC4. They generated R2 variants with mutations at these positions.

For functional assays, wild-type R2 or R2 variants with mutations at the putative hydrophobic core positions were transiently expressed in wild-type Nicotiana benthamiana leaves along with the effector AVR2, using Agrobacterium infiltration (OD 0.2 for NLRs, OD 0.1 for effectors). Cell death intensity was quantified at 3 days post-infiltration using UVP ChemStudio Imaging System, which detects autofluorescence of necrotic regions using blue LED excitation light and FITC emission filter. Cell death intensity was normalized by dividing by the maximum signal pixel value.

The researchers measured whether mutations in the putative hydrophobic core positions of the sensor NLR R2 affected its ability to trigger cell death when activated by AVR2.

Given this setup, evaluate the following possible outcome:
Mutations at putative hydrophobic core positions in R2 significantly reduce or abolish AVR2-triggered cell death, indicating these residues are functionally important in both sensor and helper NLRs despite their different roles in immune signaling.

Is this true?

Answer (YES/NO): NO